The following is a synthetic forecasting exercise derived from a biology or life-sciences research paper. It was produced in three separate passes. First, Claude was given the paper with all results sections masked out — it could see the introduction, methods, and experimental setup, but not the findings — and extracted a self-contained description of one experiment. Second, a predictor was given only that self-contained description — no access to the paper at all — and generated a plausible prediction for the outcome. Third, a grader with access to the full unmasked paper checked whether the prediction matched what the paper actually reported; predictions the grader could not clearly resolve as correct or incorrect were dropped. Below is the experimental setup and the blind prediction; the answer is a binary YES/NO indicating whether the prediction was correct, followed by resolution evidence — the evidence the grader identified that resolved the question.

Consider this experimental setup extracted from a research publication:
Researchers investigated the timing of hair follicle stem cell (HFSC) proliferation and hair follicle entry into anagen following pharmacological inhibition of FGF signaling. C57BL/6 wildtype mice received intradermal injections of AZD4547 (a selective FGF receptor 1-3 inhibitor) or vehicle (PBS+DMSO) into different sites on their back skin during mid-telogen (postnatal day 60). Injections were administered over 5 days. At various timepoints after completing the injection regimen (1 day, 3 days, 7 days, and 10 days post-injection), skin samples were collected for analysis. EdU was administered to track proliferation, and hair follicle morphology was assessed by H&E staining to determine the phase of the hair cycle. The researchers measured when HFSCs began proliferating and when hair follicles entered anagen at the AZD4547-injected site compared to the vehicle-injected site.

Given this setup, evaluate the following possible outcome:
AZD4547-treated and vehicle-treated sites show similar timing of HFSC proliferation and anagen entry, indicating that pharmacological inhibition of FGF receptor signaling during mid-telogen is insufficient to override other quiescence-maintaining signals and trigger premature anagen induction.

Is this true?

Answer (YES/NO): NO